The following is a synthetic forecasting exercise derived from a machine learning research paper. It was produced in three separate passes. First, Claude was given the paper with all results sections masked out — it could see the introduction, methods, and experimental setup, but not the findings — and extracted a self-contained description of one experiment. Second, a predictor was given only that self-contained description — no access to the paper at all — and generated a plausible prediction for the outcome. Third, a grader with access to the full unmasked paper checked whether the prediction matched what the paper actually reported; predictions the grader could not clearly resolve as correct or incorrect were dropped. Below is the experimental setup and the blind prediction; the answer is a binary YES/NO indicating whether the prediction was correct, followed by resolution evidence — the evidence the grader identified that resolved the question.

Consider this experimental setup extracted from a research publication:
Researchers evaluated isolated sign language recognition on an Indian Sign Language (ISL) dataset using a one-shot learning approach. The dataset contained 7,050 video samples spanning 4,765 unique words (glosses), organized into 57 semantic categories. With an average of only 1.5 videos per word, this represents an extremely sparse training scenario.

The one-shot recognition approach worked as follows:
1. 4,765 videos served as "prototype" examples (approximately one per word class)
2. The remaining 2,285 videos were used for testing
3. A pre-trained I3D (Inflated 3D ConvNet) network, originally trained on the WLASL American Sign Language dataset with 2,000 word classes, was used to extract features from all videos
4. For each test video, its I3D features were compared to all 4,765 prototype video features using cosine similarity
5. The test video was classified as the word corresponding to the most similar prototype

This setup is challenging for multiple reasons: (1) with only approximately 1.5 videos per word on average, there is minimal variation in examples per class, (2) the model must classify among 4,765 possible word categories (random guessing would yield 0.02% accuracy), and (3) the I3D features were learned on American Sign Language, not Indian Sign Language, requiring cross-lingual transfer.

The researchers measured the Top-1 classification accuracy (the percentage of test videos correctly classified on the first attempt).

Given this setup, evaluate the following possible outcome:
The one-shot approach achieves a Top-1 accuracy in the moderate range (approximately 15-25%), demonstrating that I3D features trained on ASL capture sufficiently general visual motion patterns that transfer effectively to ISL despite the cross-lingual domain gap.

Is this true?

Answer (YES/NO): YES